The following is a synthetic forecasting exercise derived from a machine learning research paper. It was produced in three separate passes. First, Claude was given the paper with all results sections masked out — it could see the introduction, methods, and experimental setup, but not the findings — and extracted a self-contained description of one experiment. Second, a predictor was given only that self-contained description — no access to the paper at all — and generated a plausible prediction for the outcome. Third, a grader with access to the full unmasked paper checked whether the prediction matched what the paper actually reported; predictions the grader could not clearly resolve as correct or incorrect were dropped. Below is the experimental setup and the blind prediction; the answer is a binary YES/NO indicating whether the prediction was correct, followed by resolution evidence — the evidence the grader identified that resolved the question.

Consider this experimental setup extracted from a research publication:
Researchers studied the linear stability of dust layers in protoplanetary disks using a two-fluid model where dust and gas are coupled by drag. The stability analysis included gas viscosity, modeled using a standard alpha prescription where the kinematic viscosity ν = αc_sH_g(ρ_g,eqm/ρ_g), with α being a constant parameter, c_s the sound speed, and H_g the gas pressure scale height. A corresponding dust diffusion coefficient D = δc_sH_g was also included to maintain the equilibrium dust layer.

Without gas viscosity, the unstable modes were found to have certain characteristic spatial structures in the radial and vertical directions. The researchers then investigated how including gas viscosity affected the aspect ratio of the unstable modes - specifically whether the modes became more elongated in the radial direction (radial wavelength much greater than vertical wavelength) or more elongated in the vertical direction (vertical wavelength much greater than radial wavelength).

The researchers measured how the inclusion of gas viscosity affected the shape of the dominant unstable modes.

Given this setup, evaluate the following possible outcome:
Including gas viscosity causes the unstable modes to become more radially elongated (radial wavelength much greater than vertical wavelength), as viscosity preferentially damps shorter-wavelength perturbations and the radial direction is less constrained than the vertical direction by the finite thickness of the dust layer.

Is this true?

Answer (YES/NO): NO